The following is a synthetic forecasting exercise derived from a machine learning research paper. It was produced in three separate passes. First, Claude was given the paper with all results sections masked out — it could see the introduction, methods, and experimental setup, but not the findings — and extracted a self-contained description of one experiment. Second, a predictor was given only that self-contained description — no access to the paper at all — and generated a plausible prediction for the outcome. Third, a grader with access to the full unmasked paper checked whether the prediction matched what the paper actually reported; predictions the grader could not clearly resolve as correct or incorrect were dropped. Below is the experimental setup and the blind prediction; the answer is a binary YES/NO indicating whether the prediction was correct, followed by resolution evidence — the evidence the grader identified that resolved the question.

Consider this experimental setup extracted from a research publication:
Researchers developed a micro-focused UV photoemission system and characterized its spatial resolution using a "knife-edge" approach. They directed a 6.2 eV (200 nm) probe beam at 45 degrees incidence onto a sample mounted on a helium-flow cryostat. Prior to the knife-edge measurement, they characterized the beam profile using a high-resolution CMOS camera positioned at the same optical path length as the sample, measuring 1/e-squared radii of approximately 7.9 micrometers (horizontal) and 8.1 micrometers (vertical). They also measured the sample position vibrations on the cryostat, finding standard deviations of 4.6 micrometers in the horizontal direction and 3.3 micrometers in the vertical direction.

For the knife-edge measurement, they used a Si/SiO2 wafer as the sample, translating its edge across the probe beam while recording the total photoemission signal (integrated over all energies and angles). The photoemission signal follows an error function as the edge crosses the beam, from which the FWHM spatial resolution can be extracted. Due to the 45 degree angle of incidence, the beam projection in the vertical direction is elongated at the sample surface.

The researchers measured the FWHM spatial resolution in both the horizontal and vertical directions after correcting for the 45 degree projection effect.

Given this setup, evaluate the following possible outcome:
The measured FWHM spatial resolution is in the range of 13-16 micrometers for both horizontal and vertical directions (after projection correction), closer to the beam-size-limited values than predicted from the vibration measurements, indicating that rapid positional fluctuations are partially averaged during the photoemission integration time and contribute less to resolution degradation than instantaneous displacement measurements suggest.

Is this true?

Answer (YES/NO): NO